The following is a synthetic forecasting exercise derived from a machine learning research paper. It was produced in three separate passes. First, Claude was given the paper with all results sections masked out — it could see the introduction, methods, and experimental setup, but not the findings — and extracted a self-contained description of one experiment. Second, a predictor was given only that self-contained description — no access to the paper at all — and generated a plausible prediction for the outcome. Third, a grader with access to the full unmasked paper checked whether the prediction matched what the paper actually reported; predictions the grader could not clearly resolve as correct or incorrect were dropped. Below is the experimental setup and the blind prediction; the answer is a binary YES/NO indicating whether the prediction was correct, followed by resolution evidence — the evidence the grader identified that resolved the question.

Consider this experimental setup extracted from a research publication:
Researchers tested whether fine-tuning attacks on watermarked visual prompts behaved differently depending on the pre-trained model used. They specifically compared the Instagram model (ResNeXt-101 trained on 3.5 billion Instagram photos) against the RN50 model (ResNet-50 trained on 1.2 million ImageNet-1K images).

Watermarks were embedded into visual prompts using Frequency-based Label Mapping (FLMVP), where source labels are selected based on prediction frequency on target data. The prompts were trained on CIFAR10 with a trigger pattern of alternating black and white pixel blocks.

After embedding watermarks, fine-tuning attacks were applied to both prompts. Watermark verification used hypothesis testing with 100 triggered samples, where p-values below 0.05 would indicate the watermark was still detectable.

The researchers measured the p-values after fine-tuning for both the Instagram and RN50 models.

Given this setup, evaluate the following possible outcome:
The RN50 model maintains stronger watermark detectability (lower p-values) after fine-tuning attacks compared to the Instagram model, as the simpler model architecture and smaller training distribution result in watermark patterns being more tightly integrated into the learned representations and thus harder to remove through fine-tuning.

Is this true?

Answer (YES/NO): NO